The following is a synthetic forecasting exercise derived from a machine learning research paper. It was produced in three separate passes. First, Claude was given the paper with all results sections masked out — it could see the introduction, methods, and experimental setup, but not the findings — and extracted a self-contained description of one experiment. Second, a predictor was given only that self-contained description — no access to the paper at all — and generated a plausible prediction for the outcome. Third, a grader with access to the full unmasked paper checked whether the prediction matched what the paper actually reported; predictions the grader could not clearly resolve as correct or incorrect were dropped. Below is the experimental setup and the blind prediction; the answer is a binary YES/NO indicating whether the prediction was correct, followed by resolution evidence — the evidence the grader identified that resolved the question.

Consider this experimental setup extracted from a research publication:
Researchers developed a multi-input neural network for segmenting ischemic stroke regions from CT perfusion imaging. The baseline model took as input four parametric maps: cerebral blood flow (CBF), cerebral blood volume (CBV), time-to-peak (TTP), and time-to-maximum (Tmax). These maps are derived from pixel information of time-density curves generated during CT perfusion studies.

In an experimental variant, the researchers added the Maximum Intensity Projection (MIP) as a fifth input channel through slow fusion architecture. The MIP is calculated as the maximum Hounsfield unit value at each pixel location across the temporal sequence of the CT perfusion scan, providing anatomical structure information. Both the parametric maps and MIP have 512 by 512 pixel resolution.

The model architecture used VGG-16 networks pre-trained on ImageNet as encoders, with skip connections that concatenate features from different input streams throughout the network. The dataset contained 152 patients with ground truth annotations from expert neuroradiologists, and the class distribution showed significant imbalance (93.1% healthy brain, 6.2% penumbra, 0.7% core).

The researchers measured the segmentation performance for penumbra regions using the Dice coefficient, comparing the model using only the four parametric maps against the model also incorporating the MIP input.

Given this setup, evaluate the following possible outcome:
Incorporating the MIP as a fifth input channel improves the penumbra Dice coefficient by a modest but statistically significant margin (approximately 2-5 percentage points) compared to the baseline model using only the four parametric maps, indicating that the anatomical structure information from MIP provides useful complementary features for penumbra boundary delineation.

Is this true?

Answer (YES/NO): NO